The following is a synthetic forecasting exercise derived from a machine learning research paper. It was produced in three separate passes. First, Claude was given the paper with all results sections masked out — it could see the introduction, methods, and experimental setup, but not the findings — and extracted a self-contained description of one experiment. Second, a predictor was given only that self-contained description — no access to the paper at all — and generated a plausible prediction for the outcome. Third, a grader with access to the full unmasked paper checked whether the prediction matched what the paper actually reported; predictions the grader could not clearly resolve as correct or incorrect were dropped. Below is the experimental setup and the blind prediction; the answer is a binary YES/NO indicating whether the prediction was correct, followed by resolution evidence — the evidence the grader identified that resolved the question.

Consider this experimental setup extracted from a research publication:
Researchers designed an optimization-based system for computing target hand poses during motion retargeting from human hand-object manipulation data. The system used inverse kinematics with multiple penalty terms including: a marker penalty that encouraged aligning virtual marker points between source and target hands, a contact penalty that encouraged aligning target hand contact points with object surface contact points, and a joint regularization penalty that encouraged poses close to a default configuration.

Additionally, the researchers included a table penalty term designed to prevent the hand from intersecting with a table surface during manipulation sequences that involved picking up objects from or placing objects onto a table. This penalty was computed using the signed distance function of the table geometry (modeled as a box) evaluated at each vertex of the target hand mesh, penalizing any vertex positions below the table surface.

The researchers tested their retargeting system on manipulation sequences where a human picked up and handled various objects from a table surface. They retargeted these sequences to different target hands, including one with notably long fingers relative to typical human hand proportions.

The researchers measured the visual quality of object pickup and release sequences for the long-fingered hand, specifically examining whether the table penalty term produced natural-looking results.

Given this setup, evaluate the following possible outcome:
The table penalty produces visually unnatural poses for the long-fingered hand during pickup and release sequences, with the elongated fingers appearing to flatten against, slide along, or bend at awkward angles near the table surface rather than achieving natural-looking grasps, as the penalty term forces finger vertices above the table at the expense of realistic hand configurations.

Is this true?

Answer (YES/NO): YES